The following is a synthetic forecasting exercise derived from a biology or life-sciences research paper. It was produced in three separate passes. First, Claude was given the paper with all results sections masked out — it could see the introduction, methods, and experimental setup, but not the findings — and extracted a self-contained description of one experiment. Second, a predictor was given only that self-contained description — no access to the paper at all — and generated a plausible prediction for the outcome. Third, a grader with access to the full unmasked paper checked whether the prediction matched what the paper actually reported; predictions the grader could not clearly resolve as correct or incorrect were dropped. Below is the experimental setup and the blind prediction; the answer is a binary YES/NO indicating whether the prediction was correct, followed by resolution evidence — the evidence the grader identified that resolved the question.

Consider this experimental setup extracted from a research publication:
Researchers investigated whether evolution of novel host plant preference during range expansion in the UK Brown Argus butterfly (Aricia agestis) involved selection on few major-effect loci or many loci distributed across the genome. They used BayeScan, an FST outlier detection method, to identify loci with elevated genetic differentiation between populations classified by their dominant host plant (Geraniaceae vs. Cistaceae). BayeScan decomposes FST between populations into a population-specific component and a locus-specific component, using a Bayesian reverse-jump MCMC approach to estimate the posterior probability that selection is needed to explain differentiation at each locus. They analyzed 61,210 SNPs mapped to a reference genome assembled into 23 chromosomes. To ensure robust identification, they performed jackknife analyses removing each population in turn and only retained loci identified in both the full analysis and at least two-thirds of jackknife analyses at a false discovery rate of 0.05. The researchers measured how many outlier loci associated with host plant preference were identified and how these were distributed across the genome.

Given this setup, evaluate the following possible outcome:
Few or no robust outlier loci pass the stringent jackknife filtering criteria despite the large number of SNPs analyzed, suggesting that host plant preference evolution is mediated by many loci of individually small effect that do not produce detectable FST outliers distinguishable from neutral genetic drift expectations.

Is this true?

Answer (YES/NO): NO